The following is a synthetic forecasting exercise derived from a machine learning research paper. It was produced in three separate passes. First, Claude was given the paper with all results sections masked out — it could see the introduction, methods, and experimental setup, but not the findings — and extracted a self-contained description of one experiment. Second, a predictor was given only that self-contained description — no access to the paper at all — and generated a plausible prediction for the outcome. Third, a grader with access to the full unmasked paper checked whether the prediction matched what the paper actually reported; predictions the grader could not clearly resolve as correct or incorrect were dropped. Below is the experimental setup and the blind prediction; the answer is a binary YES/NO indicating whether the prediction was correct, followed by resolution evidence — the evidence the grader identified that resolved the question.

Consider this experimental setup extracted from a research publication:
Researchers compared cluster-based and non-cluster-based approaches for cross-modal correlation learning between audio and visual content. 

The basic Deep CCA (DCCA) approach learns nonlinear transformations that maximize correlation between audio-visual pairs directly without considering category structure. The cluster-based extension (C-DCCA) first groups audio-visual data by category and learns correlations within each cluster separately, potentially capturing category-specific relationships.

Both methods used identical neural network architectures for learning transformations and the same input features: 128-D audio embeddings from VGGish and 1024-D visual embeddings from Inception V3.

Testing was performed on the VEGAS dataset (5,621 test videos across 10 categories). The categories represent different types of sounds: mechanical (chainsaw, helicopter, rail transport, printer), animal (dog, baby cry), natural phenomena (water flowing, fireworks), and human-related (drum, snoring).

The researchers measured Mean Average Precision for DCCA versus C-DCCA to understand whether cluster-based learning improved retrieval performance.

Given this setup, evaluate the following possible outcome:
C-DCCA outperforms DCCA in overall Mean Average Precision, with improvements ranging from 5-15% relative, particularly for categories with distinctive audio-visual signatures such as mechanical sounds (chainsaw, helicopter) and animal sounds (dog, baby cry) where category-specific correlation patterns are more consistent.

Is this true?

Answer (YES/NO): NO